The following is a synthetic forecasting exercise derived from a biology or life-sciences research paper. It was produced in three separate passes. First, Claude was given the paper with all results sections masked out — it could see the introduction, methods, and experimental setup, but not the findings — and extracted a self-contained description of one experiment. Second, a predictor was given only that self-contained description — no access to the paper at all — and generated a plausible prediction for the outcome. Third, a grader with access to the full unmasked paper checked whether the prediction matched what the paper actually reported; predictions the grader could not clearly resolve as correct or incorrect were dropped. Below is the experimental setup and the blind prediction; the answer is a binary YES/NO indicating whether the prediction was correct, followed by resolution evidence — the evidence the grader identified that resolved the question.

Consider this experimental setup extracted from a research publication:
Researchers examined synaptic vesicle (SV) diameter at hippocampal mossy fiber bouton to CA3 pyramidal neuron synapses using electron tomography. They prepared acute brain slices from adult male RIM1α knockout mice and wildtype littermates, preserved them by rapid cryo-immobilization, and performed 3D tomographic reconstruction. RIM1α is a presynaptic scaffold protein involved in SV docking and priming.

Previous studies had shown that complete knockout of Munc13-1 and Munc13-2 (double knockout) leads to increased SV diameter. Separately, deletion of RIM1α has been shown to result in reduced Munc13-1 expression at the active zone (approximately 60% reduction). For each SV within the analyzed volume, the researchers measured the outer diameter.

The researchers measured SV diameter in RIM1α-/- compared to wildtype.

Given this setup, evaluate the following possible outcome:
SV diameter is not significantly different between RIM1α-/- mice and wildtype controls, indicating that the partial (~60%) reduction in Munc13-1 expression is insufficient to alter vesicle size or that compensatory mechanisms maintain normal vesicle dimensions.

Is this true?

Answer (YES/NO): NO